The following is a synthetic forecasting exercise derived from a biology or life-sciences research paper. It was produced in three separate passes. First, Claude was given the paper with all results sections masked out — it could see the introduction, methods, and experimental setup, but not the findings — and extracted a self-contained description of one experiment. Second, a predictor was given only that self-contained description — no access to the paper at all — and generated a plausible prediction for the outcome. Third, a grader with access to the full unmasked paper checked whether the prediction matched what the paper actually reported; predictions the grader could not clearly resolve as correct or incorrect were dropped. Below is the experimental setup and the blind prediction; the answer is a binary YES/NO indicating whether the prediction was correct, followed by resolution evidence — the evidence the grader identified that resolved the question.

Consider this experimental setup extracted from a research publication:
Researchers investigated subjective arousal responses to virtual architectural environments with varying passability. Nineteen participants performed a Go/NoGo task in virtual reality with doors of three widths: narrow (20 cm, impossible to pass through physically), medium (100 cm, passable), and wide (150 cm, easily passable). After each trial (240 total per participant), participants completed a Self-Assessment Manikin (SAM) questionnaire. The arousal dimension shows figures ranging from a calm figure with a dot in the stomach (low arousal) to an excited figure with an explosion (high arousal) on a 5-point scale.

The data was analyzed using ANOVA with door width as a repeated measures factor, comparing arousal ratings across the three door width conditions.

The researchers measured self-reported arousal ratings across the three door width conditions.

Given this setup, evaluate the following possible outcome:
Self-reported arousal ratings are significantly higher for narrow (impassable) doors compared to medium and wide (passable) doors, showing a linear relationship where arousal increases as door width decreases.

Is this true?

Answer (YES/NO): NO